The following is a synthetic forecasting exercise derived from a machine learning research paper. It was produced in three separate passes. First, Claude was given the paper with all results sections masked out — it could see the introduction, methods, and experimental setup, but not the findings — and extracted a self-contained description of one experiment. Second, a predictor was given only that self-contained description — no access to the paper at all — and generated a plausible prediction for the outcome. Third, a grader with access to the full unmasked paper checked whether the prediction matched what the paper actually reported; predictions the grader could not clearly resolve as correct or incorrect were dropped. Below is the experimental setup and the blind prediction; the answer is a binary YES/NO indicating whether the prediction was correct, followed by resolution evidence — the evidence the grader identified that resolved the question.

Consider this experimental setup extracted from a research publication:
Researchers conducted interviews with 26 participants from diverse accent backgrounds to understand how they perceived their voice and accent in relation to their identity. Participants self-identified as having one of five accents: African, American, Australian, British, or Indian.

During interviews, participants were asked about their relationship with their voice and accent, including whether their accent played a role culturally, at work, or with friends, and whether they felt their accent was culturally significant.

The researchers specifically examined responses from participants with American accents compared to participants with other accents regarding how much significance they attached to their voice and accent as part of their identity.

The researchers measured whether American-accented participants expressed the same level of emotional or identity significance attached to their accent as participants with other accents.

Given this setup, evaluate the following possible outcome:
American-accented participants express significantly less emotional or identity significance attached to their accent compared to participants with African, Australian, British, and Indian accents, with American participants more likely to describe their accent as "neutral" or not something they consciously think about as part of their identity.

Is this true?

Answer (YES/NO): YES